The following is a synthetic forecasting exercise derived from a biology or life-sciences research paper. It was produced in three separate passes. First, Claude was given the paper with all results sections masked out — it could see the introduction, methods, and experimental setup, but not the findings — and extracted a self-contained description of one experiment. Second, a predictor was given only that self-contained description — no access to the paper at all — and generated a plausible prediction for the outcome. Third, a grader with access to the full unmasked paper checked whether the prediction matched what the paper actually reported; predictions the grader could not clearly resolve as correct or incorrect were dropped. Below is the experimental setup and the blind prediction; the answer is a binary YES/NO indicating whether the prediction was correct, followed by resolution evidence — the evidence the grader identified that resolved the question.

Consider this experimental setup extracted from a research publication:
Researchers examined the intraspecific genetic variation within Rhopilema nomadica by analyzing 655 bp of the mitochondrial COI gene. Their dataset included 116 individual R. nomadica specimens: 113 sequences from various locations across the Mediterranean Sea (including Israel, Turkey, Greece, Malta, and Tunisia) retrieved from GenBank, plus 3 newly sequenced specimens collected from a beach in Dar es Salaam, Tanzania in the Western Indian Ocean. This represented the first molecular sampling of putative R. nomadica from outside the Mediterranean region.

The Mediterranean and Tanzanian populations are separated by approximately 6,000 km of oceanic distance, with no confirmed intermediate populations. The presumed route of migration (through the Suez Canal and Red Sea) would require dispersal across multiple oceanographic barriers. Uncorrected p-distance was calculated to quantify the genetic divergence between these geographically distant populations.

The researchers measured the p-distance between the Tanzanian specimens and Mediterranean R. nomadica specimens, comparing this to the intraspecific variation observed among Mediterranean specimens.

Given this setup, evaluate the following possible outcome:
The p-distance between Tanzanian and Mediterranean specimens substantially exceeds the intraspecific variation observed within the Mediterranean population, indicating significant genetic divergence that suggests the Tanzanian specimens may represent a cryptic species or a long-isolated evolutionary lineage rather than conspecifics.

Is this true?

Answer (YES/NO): NO